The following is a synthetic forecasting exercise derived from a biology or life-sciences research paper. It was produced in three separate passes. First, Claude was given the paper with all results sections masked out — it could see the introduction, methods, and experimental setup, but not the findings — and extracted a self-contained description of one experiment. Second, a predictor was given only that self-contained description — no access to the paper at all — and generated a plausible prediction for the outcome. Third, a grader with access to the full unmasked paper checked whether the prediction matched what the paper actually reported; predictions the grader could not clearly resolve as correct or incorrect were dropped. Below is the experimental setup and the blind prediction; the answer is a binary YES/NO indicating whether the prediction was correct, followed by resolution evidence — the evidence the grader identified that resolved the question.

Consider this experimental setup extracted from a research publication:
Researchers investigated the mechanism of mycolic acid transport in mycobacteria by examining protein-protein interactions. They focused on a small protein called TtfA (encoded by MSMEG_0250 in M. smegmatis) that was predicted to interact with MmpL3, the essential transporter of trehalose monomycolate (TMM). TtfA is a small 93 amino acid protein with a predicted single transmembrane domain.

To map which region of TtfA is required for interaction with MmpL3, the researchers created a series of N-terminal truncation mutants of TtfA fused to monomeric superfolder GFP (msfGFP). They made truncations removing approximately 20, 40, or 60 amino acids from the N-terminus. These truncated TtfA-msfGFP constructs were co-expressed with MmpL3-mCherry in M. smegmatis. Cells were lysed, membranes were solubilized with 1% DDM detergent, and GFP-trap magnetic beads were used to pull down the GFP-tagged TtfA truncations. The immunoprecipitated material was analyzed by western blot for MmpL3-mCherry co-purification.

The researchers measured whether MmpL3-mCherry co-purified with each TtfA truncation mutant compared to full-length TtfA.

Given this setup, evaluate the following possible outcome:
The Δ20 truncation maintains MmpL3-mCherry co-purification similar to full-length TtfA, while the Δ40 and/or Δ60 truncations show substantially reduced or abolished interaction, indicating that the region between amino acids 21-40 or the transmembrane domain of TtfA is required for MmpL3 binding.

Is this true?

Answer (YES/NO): NO